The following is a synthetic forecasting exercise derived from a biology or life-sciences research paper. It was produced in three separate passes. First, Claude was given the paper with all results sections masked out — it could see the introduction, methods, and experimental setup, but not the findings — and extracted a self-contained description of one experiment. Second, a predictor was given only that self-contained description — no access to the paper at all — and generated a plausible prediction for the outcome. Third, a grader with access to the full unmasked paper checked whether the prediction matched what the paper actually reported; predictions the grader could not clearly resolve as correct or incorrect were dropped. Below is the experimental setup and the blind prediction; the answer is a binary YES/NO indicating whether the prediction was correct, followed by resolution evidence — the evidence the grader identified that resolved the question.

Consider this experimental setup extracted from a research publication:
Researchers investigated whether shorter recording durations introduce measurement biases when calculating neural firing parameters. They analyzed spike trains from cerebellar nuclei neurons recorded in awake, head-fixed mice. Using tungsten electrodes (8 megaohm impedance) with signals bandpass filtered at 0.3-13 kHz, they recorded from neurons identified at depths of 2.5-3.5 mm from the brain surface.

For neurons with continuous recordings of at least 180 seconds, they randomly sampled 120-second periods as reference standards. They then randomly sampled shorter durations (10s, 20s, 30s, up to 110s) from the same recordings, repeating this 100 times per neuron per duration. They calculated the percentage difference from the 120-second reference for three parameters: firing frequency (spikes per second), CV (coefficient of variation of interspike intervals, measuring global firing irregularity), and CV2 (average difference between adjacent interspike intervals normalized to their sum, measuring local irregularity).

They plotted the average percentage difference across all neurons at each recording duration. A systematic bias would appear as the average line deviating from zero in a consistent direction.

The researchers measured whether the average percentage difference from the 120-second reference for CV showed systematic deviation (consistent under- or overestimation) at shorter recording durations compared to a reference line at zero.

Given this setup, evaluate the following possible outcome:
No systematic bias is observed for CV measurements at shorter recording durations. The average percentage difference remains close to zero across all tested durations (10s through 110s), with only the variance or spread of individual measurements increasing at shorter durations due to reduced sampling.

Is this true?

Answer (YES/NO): NO